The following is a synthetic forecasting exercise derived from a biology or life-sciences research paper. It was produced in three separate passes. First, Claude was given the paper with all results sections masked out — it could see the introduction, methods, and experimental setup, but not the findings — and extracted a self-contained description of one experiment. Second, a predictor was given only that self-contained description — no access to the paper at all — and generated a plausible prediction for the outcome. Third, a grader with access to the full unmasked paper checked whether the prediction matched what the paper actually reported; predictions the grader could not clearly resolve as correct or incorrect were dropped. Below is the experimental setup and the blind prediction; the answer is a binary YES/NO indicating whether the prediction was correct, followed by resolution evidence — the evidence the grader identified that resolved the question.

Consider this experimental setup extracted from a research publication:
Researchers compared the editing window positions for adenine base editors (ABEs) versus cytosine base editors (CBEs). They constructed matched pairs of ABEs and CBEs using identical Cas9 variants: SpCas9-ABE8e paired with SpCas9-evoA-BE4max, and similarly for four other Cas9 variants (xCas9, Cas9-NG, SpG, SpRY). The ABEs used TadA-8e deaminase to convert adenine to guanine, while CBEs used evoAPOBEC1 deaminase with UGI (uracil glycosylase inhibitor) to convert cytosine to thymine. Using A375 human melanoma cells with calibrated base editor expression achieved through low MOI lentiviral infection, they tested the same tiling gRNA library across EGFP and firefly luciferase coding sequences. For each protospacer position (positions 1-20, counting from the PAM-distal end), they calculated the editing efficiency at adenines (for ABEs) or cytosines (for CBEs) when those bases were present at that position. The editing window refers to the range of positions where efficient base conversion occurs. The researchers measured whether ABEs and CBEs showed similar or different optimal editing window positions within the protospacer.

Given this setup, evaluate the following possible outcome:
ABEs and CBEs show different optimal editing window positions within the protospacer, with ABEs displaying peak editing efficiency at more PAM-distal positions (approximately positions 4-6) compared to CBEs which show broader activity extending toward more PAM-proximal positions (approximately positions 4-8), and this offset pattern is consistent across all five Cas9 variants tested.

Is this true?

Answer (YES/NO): NO